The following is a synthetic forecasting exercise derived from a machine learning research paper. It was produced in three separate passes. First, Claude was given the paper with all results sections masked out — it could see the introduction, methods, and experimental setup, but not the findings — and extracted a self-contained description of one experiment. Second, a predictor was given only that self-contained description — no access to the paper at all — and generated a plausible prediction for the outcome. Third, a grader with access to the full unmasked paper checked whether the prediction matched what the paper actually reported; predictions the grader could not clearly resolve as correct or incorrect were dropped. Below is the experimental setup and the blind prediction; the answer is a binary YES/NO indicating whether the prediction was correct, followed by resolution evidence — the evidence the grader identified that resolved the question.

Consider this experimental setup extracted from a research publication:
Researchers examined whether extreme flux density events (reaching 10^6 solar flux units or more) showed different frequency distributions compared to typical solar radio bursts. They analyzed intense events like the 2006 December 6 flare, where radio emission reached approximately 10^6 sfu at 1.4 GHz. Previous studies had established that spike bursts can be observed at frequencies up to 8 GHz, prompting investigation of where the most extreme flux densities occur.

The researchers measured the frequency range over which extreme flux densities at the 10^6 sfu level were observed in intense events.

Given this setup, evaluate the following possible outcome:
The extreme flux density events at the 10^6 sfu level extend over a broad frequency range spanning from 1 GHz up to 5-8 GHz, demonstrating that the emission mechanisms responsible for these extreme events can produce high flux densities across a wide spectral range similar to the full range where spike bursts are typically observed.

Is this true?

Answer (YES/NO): NO